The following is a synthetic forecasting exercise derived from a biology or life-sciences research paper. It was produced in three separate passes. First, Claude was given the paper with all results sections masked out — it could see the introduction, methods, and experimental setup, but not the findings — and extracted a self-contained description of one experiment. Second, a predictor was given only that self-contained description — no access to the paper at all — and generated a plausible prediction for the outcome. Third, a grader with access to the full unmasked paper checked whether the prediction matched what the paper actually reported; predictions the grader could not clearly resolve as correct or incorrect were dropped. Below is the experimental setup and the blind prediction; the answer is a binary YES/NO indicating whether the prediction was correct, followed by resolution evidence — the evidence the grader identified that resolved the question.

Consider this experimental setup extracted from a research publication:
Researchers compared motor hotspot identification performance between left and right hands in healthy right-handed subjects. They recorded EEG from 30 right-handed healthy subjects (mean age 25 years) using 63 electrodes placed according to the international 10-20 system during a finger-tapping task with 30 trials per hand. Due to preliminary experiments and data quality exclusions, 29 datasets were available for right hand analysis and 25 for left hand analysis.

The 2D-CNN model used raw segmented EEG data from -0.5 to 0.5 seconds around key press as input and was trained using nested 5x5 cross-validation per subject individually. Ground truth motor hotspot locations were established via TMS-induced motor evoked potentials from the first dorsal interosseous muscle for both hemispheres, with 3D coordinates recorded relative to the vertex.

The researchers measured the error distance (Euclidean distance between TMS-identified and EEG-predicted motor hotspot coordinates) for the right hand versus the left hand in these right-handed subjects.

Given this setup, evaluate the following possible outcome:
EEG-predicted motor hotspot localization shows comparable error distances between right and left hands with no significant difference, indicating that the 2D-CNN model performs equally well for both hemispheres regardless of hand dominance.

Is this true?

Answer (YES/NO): YES